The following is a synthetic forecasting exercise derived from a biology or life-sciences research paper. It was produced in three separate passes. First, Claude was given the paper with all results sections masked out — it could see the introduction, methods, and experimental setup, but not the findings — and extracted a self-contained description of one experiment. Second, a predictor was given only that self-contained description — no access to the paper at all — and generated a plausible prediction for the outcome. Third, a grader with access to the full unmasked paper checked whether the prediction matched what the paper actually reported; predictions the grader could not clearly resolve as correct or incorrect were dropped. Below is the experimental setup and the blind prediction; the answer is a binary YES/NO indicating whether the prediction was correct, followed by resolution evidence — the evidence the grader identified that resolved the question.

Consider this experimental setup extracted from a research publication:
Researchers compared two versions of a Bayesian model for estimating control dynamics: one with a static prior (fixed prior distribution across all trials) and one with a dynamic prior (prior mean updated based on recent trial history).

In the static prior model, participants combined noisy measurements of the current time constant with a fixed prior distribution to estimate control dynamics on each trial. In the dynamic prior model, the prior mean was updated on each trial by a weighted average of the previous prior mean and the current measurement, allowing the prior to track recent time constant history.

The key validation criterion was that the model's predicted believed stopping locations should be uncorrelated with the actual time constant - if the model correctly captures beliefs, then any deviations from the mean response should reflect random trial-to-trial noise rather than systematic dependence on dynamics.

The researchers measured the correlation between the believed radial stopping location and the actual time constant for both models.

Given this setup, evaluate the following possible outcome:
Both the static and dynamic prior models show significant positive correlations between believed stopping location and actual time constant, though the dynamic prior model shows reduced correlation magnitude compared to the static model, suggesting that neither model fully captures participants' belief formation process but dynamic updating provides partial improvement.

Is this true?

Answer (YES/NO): NO